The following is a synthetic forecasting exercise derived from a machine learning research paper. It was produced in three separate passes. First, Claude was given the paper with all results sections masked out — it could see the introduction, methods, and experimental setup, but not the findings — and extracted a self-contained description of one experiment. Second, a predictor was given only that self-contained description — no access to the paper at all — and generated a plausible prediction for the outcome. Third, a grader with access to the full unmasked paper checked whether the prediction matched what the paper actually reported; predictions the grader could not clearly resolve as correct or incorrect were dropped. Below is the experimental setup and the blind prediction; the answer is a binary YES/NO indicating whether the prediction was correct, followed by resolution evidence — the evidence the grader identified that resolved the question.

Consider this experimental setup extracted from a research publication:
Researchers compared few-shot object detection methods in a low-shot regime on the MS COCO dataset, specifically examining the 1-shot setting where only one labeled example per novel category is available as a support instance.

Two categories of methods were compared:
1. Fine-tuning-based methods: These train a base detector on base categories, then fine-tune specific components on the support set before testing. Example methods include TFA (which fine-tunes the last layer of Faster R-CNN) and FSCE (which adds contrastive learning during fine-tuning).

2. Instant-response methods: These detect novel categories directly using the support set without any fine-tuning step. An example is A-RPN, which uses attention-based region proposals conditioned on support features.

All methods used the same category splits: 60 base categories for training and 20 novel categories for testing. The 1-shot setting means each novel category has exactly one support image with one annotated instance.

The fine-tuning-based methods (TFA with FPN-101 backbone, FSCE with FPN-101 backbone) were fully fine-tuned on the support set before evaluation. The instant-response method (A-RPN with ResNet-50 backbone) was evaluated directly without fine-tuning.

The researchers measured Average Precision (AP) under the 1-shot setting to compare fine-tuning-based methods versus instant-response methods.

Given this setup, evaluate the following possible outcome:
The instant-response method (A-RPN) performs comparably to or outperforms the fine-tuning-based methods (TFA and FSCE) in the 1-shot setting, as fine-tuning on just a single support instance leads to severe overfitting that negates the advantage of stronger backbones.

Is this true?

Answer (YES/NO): YES